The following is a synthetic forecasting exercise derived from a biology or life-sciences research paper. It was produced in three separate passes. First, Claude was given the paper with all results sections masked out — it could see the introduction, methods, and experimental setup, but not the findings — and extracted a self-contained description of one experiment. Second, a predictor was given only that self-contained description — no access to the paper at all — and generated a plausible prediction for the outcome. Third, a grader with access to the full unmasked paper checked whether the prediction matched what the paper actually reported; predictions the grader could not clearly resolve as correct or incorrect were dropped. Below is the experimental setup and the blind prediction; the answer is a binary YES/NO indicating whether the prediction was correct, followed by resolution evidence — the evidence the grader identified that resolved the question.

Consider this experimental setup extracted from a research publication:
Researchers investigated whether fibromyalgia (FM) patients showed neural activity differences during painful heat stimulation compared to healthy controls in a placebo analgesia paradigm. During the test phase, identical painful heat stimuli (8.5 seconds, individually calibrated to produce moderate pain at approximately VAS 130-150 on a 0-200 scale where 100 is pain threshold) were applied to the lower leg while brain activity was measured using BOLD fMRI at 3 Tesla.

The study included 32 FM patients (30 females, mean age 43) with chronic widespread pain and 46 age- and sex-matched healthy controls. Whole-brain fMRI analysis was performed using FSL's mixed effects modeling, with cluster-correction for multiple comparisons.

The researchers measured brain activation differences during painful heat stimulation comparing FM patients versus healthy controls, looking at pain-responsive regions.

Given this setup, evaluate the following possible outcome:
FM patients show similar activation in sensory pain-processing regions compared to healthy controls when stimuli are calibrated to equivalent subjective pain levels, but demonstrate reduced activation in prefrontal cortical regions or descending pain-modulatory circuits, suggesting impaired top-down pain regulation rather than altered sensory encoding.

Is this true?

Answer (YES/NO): NO